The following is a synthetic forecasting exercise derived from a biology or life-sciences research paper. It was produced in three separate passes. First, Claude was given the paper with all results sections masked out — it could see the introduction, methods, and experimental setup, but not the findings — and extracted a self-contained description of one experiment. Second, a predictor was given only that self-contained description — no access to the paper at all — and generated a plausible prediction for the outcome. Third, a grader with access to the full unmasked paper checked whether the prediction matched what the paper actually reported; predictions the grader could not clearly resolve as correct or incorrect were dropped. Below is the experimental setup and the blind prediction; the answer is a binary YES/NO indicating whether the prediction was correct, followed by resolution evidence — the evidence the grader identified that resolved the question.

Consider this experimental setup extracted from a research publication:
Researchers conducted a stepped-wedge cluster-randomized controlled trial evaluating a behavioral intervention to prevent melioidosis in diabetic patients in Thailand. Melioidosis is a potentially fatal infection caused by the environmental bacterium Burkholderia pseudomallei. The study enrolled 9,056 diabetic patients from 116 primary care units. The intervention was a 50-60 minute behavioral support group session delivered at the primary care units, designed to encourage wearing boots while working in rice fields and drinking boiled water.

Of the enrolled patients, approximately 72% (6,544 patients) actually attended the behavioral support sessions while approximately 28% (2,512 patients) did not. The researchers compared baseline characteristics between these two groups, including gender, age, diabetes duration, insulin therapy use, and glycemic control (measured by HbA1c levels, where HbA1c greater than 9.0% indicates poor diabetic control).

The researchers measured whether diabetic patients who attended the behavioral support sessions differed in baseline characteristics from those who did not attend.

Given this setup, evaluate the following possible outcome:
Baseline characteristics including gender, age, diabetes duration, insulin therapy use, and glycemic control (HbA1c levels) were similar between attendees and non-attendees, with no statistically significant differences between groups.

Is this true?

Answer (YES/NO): NO